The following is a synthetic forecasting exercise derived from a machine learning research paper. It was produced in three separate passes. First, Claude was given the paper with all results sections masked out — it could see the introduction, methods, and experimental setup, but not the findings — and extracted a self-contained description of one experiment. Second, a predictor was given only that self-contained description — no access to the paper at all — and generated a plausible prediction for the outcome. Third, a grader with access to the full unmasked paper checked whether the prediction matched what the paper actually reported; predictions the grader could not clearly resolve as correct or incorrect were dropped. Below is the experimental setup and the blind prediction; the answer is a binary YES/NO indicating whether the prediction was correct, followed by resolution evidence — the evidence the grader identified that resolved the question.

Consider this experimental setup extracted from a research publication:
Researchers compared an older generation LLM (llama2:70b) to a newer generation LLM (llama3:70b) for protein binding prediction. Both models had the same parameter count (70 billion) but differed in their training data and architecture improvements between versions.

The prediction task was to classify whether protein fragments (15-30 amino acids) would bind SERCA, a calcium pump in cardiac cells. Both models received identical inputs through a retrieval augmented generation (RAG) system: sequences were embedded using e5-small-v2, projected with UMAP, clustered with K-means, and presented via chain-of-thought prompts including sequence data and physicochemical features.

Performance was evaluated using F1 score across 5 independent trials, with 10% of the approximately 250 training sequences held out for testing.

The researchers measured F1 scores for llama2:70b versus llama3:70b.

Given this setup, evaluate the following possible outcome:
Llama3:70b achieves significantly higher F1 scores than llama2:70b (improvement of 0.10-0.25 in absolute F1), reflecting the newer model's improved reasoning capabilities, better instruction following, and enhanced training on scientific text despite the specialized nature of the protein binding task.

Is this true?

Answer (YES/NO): NO